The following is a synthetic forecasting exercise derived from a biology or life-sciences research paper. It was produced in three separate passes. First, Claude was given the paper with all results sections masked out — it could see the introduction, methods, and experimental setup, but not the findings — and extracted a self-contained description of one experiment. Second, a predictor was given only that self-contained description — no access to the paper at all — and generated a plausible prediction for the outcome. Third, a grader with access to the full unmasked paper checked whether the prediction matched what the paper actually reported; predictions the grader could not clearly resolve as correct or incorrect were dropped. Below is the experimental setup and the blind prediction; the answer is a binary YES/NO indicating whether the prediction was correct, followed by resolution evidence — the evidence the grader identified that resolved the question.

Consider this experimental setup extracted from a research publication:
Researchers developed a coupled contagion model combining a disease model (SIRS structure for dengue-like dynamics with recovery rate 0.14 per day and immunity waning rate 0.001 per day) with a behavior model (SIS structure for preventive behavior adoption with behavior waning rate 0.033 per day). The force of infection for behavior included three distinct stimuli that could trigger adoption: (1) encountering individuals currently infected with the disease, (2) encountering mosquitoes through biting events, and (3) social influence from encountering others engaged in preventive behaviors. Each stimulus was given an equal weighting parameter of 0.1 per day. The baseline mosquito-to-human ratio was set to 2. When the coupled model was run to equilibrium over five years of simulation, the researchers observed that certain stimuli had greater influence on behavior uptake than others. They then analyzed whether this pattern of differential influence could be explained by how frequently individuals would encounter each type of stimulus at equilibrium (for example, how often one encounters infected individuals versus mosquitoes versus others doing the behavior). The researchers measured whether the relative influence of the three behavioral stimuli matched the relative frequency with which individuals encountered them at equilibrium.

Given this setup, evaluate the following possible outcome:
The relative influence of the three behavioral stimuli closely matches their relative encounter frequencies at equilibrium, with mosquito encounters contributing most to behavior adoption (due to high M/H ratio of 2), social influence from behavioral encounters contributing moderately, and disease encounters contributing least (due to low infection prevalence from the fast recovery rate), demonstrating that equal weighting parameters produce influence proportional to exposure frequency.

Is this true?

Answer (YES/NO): YES